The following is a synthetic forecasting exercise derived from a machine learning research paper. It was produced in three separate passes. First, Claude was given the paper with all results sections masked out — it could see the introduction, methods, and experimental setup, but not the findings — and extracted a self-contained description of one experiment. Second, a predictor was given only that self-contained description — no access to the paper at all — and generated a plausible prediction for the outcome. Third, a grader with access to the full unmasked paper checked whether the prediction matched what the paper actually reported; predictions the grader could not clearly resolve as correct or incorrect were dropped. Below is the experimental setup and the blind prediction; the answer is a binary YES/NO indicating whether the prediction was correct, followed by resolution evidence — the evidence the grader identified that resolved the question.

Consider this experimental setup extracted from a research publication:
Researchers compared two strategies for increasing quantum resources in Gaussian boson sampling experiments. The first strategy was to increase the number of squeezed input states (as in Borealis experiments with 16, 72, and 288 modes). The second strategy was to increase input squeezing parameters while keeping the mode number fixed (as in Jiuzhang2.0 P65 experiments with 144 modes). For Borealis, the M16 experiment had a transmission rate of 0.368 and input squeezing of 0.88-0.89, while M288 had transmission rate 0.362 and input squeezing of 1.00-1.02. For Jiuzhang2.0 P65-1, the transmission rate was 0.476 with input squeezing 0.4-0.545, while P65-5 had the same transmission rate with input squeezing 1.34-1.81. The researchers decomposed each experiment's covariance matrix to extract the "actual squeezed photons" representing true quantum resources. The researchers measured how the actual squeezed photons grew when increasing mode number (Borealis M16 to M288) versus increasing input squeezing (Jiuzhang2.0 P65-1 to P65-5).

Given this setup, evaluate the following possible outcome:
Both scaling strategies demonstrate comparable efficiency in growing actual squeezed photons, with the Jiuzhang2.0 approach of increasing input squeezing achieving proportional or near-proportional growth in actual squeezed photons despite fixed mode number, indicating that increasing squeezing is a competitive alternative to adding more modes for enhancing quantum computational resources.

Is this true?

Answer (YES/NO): NO